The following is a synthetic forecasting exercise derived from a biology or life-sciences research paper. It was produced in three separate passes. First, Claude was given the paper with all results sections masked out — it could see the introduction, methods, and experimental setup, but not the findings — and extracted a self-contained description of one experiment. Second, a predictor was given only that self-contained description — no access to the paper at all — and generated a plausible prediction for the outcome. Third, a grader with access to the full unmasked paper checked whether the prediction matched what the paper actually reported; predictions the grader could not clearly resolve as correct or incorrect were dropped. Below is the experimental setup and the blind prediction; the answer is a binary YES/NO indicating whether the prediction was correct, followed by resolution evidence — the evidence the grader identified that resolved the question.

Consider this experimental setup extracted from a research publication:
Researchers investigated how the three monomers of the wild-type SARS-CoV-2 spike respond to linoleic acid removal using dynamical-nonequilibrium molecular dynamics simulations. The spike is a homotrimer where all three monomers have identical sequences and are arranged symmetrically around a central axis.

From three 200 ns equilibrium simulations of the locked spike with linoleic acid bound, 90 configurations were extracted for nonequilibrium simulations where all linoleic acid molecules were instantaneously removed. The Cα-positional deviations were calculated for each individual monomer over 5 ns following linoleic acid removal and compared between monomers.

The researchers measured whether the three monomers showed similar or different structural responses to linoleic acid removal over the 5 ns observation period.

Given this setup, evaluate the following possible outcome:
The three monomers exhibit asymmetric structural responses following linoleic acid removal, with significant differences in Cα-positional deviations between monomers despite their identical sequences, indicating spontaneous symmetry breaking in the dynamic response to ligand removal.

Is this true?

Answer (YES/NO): NO